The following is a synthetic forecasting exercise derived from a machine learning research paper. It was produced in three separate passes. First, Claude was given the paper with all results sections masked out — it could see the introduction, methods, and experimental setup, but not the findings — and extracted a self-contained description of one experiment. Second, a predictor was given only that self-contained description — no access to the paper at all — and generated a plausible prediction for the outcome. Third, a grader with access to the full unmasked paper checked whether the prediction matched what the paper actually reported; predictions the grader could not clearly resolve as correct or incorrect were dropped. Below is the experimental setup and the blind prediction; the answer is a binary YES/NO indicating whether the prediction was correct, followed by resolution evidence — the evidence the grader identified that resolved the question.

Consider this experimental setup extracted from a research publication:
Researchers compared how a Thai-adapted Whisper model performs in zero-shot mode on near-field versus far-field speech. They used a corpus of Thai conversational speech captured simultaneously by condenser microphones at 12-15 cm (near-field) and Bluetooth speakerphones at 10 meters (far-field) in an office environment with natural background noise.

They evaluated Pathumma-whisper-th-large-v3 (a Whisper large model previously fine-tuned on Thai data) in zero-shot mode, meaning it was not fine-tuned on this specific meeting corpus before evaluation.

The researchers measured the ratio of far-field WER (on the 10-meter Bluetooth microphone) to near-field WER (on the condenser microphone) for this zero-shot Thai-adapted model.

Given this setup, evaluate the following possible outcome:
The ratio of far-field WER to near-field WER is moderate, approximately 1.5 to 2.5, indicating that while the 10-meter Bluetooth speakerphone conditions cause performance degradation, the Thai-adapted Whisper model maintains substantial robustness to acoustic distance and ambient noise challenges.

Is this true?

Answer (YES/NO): NO